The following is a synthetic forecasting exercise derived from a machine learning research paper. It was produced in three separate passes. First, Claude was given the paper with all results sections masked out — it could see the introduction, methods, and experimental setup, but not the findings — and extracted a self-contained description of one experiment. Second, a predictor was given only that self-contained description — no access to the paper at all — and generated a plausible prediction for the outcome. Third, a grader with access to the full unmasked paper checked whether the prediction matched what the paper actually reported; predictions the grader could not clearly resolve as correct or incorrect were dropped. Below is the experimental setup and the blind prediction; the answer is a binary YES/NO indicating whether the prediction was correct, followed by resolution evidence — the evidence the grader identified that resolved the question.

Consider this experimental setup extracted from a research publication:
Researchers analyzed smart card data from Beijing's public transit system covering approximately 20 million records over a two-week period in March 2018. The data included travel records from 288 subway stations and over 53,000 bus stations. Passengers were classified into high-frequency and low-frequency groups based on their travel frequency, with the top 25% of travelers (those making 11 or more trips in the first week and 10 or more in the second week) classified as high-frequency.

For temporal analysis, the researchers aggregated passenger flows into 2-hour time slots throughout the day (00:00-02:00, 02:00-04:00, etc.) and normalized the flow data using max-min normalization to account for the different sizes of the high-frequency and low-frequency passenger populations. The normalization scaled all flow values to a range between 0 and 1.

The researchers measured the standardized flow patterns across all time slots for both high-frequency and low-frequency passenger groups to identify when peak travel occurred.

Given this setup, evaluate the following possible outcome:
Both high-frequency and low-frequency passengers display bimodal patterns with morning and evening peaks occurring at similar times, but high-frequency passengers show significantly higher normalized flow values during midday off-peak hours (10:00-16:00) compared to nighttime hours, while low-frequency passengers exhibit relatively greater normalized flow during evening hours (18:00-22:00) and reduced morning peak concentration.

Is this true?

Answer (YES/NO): NO